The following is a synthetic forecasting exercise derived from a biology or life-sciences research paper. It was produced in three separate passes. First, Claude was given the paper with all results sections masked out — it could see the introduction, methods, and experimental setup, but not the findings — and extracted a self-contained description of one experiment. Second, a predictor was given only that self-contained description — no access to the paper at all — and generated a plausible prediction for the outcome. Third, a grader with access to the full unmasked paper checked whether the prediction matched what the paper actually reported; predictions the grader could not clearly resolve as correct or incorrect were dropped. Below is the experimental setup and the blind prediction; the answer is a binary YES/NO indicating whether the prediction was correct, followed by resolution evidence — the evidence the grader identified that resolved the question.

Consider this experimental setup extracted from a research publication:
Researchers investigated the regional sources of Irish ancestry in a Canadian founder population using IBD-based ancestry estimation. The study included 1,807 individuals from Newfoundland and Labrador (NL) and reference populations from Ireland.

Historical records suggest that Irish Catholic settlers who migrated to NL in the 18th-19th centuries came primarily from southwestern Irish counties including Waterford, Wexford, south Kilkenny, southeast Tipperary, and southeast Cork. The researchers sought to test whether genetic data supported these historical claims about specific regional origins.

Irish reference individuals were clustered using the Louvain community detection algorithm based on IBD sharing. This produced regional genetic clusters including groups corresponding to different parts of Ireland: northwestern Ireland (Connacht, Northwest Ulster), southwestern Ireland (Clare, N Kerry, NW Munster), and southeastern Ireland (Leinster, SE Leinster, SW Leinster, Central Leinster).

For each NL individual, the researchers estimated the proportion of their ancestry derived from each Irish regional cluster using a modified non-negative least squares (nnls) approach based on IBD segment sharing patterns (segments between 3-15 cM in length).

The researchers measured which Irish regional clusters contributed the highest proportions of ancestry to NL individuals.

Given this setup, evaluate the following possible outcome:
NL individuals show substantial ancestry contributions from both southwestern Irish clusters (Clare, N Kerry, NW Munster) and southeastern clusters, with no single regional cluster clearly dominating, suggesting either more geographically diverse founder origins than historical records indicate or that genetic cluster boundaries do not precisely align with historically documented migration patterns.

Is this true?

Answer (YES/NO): NO